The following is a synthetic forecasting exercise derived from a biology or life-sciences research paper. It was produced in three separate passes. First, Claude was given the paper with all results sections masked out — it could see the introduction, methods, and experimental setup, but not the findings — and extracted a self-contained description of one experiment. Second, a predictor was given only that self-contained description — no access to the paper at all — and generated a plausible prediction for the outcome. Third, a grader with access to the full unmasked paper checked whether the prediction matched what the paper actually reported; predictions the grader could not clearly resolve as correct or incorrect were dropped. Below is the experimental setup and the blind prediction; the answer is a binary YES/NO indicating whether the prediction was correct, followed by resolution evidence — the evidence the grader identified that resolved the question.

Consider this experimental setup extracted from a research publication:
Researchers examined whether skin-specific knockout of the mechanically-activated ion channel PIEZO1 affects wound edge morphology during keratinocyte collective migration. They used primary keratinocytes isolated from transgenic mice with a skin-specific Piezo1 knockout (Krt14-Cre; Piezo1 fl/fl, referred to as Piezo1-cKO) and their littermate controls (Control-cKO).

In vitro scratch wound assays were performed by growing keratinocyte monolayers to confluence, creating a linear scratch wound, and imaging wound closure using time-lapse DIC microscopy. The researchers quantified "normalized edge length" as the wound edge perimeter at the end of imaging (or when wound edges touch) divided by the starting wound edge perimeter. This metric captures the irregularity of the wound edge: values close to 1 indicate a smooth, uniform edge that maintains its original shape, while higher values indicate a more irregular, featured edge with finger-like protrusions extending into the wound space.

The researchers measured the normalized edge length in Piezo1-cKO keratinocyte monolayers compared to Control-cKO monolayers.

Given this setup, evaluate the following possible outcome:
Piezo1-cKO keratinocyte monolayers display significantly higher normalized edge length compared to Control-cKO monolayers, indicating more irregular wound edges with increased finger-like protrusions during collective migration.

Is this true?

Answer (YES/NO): YES